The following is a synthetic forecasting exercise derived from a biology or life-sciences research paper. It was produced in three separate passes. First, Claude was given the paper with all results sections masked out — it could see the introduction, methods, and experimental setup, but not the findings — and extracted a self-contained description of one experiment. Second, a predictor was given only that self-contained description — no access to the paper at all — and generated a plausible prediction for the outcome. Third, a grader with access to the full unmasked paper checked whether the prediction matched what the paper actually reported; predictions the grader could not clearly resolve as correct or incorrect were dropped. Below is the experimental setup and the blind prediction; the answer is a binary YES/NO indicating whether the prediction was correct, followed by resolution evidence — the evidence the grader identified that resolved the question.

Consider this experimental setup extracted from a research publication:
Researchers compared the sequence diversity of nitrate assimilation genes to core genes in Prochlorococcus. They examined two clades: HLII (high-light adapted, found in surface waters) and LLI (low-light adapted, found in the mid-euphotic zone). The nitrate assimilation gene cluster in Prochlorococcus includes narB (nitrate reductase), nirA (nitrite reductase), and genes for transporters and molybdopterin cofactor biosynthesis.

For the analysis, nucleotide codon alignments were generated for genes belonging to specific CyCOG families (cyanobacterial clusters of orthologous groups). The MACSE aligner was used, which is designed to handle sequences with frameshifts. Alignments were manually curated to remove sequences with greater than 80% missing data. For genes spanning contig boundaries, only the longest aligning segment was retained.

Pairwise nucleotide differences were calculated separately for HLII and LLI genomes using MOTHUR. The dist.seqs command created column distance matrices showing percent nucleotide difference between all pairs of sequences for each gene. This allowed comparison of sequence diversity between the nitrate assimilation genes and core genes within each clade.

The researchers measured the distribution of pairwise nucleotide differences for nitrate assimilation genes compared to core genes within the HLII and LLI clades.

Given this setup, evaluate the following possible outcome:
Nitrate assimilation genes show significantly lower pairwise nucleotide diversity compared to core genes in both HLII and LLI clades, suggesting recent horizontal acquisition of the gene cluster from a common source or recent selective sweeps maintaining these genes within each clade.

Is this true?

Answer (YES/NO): YES